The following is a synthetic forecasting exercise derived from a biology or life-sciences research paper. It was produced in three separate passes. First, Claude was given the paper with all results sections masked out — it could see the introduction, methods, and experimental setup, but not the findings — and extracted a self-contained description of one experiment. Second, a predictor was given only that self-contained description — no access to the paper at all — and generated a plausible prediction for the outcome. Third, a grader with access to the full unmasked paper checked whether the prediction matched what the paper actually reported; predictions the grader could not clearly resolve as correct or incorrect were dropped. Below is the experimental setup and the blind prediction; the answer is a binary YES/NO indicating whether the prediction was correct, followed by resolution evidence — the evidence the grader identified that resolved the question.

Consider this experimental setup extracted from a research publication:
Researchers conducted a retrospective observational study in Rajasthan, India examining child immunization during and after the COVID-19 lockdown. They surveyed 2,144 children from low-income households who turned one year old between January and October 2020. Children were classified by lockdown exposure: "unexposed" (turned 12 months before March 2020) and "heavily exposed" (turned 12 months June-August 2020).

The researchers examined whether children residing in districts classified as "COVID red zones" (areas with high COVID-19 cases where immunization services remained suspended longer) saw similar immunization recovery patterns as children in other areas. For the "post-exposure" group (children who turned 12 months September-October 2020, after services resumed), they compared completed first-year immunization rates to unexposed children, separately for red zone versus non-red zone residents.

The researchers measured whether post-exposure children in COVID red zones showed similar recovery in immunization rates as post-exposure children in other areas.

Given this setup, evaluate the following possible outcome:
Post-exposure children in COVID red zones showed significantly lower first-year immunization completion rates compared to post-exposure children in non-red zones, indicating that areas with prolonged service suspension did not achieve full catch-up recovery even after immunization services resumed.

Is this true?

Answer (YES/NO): YES